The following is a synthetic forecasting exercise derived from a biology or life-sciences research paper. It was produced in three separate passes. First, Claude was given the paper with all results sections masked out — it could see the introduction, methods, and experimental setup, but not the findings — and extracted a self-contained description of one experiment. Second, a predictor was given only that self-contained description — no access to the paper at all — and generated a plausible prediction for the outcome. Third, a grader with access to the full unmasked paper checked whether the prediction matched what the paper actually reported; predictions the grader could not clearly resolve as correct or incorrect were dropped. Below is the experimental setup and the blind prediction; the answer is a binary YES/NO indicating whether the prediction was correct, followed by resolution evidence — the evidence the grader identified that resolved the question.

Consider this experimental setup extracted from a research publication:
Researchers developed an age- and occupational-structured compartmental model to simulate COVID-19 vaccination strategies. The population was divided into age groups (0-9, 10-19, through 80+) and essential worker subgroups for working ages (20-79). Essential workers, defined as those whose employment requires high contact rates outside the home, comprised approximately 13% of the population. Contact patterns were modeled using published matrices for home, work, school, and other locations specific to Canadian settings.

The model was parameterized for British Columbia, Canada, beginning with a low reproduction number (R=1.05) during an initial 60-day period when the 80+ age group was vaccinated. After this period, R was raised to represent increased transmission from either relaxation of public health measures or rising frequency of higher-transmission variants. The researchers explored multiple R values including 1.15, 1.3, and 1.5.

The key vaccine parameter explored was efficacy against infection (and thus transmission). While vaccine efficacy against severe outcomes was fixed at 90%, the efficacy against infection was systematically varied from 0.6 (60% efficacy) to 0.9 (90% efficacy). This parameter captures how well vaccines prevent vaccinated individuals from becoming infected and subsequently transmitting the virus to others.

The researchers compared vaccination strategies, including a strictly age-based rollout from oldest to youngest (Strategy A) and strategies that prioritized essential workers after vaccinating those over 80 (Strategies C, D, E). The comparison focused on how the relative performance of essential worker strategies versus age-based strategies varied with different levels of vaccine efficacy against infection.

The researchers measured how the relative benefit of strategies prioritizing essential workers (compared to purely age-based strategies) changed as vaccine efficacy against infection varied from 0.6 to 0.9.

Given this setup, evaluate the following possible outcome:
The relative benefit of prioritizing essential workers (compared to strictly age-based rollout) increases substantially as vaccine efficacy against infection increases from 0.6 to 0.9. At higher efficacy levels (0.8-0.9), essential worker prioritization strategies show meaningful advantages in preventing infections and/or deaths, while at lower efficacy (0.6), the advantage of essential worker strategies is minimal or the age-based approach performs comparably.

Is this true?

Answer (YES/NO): NO